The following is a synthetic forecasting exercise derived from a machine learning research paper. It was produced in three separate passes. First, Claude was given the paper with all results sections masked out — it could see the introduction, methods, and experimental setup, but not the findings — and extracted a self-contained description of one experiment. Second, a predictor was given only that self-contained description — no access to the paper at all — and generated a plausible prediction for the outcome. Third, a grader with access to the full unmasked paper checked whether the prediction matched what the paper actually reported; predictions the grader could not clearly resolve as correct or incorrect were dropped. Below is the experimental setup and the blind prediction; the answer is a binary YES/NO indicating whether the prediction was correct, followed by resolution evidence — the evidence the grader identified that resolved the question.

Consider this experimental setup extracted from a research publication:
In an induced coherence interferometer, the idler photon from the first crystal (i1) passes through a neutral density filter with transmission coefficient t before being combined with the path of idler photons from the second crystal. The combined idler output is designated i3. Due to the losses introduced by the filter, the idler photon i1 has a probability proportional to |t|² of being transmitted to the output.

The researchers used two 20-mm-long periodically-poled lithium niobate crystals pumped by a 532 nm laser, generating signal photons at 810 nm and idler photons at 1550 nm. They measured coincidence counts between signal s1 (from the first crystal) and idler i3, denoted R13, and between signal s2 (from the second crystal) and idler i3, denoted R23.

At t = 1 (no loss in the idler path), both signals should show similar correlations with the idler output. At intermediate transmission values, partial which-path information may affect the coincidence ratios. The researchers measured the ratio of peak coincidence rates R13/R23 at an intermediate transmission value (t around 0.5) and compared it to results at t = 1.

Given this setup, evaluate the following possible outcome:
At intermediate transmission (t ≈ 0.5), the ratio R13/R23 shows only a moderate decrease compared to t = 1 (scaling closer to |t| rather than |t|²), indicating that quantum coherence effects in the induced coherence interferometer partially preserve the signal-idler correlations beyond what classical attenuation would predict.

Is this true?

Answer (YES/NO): NO